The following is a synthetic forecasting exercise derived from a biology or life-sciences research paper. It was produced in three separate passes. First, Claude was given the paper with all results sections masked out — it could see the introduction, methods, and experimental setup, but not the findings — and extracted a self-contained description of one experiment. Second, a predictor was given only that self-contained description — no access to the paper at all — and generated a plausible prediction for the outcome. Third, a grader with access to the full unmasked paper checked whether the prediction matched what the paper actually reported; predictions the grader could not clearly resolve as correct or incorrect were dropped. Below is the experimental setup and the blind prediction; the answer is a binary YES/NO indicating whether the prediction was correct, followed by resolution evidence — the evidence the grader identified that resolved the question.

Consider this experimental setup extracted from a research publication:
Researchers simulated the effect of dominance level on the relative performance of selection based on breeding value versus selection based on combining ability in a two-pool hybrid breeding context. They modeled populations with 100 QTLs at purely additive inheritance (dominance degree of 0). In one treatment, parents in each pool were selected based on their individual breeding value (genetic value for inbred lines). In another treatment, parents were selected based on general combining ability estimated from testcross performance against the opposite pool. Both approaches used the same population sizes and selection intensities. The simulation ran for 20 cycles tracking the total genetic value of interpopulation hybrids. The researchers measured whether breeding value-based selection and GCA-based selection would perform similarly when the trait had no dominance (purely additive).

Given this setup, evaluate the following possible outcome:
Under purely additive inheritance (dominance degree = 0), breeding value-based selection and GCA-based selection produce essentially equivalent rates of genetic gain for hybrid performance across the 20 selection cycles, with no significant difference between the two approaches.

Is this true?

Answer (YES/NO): NO